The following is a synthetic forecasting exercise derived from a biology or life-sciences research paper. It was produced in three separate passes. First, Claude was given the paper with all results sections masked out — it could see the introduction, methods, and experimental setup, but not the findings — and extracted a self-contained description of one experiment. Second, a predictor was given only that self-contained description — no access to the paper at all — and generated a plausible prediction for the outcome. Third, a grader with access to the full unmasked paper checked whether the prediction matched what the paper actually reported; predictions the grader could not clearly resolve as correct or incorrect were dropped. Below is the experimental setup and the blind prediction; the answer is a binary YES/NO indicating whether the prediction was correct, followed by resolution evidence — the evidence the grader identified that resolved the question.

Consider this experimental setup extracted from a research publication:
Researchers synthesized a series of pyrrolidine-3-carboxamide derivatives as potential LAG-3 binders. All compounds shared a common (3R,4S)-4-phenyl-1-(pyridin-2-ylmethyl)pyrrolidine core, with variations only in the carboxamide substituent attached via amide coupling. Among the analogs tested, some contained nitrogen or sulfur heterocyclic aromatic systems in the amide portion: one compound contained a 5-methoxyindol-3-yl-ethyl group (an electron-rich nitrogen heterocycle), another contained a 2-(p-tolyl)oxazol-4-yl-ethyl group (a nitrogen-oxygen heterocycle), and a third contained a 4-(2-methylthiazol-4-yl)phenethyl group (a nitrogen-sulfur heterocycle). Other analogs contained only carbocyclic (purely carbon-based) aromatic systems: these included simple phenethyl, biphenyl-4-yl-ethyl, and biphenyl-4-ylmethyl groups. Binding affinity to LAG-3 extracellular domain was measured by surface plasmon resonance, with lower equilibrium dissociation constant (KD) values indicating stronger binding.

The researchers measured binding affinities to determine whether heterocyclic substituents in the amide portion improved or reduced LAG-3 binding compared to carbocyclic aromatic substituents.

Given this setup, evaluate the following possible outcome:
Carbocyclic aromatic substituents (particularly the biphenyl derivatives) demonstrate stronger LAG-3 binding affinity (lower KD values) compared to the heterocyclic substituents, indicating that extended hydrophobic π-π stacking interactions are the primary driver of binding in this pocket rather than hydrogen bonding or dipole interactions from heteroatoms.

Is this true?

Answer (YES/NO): YES